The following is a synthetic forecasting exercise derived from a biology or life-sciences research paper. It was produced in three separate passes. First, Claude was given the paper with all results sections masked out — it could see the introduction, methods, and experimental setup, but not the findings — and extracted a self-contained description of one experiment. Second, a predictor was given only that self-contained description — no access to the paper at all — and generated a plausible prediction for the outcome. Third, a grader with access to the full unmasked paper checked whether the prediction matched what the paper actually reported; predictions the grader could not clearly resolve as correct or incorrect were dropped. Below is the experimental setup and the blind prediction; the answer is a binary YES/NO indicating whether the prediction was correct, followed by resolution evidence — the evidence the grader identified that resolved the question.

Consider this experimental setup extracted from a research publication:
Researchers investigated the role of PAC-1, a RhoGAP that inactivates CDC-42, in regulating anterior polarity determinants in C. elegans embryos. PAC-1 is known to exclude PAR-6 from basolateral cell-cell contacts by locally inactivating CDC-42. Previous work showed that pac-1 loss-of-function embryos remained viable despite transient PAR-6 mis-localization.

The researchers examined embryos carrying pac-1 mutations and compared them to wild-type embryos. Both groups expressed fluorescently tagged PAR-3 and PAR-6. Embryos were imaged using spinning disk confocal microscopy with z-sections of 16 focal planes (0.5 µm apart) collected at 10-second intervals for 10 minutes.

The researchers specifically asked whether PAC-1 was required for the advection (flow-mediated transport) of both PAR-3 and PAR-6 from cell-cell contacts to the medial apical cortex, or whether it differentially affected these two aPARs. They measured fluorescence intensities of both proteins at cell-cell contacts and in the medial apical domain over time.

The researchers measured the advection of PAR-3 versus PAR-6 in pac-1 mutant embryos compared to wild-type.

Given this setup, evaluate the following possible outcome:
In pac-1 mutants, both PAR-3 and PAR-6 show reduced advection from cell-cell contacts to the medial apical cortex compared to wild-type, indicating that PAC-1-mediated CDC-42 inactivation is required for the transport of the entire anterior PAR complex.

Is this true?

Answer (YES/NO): NO